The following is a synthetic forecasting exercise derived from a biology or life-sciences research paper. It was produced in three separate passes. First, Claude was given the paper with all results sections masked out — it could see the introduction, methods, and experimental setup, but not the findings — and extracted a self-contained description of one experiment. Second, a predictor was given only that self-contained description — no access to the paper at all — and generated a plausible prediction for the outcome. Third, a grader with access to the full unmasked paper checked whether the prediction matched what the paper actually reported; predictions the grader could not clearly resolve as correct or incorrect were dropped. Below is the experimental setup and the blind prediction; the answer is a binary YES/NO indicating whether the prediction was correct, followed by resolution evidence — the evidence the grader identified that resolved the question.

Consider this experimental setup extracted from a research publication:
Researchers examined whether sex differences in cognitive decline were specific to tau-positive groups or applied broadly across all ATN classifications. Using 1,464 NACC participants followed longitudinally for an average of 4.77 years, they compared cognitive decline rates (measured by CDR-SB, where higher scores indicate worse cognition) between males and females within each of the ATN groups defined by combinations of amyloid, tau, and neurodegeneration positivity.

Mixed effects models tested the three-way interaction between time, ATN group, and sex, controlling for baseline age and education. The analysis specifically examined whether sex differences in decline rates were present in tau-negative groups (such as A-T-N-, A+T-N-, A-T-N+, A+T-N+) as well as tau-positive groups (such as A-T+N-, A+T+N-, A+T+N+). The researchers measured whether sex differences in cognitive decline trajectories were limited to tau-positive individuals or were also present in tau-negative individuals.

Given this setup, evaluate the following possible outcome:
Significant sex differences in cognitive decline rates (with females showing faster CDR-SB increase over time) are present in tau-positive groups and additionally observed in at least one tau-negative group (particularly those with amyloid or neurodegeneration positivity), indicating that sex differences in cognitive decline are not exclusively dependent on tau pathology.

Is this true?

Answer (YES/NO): NO